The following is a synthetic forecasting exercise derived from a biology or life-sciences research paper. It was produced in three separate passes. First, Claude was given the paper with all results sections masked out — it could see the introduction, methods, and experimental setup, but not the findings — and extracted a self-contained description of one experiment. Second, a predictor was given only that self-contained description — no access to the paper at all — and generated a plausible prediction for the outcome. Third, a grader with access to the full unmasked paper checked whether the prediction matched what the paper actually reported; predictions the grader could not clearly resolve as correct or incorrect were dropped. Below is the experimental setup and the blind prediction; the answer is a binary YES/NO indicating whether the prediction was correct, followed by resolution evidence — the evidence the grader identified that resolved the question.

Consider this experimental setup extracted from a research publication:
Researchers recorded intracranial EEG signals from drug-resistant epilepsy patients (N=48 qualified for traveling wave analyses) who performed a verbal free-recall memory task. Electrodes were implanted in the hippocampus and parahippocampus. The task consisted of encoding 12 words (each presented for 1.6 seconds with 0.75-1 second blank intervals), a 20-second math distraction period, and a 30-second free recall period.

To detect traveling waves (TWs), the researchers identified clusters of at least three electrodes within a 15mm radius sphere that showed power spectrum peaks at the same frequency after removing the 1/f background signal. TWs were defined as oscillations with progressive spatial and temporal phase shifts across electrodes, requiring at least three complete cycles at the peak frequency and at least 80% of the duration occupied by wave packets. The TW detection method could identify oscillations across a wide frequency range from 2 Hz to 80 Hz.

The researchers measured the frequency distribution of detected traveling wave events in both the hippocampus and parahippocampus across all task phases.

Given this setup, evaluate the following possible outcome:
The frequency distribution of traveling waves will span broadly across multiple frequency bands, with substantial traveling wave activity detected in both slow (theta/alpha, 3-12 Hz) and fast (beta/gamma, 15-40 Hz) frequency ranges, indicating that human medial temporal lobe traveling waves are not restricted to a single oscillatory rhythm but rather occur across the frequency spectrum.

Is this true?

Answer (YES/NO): NO